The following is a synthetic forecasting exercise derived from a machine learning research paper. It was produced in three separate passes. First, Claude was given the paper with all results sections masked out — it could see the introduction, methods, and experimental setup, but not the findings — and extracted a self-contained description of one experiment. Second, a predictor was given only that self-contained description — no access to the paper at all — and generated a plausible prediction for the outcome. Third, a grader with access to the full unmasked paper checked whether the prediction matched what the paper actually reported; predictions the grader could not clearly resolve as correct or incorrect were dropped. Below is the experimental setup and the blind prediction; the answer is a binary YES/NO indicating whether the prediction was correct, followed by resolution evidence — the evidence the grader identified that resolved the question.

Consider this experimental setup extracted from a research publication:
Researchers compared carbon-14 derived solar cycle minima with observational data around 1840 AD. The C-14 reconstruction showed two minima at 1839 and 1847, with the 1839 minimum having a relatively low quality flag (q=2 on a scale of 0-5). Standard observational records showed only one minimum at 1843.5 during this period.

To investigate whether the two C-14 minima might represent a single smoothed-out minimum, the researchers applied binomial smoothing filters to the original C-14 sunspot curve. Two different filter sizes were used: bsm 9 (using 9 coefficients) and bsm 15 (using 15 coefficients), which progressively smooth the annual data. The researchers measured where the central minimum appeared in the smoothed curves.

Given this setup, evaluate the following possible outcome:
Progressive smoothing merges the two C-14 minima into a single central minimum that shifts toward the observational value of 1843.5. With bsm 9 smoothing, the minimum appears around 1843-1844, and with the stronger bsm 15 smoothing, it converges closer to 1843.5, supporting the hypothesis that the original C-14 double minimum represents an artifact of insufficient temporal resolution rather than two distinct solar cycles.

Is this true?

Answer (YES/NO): YES